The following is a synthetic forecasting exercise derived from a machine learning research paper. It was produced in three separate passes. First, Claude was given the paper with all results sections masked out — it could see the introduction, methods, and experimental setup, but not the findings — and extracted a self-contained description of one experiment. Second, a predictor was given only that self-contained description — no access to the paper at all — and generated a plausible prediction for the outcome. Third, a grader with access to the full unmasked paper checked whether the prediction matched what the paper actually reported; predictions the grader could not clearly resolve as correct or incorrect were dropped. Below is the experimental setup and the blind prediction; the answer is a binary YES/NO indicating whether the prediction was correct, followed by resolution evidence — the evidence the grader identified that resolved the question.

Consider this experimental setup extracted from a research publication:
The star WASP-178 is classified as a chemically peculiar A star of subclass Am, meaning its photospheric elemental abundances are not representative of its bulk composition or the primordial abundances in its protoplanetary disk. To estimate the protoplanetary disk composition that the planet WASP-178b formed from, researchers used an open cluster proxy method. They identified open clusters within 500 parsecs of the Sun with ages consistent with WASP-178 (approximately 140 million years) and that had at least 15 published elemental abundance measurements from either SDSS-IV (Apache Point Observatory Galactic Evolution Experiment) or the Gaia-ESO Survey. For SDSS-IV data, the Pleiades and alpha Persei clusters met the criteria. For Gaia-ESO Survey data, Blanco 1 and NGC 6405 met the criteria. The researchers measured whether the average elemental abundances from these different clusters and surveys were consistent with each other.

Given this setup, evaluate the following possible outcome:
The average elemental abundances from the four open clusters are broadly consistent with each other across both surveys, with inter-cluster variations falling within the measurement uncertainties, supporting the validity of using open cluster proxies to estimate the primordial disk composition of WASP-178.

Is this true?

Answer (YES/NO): YES